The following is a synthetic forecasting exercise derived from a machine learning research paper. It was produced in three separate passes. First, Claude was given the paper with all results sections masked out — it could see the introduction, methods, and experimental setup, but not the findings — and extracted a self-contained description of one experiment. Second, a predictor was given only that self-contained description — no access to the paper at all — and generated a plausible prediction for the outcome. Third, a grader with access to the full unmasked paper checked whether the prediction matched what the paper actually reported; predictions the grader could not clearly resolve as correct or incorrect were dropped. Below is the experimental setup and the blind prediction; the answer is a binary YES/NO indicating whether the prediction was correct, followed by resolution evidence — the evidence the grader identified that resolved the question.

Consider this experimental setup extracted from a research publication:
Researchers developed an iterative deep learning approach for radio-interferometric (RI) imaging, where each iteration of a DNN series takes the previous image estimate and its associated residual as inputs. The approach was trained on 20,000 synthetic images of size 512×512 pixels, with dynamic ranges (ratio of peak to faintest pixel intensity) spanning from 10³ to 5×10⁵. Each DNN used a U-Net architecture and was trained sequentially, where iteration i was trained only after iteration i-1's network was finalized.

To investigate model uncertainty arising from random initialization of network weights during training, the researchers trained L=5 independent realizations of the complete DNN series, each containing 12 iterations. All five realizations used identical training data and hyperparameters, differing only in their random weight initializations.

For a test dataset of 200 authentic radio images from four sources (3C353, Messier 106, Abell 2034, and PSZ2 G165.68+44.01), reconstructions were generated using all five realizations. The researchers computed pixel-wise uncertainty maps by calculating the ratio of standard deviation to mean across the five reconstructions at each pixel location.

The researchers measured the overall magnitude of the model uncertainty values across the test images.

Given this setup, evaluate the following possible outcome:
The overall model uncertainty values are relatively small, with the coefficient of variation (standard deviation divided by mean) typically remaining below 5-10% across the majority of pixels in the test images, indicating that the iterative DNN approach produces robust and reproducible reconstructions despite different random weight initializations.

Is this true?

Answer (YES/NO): YES